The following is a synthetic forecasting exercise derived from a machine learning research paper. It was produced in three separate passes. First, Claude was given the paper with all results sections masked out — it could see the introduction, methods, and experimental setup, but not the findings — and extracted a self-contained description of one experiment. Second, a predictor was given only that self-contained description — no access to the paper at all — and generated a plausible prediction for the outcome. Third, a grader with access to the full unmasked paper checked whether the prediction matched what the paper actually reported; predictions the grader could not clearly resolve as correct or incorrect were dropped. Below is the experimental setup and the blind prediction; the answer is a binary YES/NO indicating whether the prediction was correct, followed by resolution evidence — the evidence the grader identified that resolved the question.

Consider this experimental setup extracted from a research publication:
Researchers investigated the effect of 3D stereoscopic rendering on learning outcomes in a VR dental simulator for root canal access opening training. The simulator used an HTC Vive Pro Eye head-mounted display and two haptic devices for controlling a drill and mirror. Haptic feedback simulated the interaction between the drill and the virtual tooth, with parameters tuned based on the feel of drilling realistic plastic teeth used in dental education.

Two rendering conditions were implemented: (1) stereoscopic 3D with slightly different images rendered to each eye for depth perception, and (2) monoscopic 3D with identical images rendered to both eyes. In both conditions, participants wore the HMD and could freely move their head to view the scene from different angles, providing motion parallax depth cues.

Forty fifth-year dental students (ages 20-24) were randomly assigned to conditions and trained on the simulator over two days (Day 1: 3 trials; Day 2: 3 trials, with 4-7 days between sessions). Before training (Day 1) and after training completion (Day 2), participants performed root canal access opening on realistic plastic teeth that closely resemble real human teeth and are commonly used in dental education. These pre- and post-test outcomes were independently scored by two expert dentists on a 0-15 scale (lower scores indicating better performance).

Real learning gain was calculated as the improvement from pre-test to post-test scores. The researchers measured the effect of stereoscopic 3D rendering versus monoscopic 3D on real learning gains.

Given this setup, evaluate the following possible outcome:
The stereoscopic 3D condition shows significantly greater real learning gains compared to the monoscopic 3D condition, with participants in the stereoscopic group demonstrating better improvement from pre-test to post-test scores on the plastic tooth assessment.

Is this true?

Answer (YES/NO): NO